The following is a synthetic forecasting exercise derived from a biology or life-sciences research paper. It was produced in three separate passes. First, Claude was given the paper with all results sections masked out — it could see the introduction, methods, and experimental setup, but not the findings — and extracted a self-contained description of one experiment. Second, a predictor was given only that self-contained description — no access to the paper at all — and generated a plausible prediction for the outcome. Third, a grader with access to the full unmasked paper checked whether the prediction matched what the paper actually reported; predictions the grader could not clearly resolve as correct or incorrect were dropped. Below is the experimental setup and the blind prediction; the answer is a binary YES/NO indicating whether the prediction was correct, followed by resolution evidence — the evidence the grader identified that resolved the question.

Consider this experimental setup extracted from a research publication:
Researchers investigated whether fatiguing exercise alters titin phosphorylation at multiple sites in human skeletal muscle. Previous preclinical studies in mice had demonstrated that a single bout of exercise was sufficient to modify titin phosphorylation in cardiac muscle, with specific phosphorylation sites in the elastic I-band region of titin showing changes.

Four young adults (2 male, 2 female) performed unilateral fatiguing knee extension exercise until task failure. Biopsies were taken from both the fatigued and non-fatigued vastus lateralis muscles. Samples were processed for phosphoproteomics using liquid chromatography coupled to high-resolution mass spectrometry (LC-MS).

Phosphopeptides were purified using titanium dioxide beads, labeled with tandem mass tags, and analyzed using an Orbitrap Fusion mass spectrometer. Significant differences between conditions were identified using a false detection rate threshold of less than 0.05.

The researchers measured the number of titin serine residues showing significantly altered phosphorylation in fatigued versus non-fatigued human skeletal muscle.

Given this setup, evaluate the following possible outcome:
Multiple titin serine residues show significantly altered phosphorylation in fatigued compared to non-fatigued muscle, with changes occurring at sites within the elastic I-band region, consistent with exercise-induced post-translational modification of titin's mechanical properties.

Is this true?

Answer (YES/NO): YES